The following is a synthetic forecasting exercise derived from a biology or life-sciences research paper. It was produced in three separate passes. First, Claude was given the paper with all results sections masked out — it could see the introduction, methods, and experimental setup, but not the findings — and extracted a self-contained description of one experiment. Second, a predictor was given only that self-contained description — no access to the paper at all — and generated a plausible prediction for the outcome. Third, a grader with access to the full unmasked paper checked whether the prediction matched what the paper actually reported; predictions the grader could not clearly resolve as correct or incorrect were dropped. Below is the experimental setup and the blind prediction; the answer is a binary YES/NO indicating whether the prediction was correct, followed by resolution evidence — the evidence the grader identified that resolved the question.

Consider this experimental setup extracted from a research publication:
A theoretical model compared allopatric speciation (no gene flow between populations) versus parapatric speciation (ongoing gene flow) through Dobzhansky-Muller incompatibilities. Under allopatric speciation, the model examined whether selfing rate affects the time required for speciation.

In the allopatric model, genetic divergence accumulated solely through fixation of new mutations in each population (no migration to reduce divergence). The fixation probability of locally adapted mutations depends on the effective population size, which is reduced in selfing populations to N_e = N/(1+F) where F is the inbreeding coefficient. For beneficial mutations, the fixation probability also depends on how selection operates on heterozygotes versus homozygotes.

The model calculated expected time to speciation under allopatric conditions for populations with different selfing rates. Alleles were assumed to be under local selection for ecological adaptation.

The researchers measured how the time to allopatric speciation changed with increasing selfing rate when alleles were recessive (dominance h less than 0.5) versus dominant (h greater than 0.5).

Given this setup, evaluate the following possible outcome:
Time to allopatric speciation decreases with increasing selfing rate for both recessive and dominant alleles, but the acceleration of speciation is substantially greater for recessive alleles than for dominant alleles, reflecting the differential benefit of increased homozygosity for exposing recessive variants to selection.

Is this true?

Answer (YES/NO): NO